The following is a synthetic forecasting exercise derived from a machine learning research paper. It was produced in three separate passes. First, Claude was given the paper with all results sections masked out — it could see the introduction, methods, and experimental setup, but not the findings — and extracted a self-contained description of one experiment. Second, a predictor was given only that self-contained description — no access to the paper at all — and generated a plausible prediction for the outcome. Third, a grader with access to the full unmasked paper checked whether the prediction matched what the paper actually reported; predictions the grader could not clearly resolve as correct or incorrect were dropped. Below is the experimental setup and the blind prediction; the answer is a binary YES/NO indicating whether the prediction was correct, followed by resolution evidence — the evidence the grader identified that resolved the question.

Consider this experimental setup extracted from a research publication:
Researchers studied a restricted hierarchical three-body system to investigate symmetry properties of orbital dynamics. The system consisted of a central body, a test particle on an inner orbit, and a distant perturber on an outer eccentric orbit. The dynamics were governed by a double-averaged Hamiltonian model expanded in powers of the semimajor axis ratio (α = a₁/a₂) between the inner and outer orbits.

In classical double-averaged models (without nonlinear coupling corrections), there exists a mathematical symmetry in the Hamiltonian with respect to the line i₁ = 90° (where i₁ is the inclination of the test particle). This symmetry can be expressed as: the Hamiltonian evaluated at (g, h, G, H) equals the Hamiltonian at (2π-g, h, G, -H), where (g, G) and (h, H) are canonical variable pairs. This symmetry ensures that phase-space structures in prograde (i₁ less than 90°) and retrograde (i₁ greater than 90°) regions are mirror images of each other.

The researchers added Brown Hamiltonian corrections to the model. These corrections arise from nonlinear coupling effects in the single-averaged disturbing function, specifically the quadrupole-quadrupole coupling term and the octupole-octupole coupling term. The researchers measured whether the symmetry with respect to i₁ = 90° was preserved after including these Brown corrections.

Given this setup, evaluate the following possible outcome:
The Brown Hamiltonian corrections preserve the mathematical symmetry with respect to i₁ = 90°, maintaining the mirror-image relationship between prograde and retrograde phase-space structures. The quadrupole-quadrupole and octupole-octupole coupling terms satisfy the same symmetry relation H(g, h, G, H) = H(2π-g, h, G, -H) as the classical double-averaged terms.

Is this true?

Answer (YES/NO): NO